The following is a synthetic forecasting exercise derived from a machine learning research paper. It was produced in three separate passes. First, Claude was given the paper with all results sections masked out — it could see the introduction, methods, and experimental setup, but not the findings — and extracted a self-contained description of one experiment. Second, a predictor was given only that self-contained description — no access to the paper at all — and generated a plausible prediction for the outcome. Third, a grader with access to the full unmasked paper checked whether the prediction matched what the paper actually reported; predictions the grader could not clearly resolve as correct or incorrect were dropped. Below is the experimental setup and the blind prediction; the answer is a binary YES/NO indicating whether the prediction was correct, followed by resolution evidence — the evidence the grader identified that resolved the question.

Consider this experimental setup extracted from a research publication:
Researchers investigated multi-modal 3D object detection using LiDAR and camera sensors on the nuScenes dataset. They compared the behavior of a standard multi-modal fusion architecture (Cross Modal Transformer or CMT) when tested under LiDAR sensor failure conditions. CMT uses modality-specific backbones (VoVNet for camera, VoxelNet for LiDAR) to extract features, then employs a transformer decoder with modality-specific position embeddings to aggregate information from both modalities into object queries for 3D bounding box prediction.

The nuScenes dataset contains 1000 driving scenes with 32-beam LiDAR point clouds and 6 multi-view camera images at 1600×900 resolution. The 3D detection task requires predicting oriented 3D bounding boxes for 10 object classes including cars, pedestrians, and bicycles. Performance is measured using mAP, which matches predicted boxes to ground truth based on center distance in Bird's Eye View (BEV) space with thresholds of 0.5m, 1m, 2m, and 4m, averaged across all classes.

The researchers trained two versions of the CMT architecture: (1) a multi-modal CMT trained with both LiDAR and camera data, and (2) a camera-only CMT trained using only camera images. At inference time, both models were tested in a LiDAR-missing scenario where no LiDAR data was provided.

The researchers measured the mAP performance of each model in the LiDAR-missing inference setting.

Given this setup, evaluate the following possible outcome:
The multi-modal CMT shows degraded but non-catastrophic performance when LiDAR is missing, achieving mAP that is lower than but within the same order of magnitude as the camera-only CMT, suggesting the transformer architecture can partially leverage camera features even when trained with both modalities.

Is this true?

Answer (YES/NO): YES